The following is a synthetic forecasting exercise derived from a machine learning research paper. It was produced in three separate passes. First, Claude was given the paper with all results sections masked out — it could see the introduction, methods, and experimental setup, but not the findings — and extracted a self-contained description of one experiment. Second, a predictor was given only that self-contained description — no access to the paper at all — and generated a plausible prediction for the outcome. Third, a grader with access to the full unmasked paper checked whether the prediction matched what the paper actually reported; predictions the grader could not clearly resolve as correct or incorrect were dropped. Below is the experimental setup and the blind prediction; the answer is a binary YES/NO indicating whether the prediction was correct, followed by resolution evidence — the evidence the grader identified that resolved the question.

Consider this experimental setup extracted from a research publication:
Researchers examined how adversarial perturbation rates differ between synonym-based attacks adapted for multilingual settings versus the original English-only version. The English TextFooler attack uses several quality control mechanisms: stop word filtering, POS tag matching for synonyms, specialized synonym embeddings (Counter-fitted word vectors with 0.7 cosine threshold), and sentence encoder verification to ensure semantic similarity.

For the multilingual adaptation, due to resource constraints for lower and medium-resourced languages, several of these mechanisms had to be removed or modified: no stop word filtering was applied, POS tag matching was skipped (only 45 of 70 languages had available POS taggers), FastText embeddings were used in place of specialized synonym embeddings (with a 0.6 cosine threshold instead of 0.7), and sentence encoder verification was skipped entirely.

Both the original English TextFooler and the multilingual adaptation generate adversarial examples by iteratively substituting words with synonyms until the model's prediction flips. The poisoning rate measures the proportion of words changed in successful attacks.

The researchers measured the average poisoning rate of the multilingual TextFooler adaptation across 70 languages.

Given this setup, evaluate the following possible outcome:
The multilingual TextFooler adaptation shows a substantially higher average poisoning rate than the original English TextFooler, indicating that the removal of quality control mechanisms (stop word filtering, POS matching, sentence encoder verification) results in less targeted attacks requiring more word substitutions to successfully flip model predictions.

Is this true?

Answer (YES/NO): NO